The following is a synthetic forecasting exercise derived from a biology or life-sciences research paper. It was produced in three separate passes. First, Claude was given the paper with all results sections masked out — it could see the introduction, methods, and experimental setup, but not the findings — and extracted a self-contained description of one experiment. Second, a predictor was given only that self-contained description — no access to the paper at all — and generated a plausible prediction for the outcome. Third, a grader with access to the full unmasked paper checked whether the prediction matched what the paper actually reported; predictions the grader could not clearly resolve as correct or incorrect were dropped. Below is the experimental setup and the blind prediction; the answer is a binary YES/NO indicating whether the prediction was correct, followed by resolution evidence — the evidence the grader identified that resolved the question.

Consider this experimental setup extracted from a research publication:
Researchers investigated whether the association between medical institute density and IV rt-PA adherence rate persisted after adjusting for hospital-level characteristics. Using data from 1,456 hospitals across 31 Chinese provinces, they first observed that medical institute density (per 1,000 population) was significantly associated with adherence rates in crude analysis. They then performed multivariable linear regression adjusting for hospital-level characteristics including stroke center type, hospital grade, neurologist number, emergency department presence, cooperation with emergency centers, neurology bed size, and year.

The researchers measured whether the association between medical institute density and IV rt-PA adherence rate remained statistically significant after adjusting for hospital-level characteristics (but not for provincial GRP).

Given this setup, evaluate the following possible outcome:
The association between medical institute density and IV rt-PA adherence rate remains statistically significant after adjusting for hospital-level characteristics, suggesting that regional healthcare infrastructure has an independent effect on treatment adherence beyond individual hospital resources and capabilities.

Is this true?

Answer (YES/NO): NO